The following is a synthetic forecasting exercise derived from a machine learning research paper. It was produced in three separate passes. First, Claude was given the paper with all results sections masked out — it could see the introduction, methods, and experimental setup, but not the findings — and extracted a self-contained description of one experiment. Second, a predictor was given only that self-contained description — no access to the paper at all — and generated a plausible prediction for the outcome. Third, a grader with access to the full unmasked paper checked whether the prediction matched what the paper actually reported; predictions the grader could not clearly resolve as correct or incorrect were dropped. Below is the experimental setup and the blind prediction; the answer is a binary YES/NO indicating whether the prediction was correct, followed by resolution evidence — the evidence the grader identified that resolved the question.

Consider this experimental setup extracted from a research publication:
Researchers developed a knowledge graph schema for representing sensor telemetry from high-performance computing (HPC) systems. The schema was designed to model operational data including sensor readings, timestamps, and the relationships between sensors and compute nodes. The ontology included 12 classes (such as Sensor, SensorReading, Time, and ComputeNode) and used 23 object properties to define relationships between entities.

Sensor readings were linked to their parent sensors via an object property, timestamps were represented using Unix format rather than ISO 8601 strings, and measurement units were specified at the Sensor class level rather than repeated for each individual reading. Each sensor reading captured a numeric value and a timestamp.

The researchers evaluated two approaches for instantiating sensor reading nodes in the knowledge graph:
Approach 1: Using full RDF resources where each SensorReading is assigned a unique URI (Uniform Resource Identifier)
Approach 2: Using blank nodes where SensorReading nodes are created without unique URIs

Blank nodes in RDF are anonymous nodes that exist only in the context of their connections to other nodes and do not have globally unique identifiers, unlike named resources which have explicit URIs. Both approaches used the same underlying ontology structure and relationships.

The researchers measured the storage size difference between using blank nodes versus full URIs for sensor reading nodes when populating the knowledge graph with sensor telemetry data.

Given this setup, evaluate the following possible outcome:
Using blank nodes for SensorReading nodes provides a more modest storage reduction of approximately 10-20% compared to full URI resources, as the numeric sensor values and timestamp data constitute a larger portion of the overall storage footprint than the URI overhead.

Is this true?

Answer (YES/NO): NO